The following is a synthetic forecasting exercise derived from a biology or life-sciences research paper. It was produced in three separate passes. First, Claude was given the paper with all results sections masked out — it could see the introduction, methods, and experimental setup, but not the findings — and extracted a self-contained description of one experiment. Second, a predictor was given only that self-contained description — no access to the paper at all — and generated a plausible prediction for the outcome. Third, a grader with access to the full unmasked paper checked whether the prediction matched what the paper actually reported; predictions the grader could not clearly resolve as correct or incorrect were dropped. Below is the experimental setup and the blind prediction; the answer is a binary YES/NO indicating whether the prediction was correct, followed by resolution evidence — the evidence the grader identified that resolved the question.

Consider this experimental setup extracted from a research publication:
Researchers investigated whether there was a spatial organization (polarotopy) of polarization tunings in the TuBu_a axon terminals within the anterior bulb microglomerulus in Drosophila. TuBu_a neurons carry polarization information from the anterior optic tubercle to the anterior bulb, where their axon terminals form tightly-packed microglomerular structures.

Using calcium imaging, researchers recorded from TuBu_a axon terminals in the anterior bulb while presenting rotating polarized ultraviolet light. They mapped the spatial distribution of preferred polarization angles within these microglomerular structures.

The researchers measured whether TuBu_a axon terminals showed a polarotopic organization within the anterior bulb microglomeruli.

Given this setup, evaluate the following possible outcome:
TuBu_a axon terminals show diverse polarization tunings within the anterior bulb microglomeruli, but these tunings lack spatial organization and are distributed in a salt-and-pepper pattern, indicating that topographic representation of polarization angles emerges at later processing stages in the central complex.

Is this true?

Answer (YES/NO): NO